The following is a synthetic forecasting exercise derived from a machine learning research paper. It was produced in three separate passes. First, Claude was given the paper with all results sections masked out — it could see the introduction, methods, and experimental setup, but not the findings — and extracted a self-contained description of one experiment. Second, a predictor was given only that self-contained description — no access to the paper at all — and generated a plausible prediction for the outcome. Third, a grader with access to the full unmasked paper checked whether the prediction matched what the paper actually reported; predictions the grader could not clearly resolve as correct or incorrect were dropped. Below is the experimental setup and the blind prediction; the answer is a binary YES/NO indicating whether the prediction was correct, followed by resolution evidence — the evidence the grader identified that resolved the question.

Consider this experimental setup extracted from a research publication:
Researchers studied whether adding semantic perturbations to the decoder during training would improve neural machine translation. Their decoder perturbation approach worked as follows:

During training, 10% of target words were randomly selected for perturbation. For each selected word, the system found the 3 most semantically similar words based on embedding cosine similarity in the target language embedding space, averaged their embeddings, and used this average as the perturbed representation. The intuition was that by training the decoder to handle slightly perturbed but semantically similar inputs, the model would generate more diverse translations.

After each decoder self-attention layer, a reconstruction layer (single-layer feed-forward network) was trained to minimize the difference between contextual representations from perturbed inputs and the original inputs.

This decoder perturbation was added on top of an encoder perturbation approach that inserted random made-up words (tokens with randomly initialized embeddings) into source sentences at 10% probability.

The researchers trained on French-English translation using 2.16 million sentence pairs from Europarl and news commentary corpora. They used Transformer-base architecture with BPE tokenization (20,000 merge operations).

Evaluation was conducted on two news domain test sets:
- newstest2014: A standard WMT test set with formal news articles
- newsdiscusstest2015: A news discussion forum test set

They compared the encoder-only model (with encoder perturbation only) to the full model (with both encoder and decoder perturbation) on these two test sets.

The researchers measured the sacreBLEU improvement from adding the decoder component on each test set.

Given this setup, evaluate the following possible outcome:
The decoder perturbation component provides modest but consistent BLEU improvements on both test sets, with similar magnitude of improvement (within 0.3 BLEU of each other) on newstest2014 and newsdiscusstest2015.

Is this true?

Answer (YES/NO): NO